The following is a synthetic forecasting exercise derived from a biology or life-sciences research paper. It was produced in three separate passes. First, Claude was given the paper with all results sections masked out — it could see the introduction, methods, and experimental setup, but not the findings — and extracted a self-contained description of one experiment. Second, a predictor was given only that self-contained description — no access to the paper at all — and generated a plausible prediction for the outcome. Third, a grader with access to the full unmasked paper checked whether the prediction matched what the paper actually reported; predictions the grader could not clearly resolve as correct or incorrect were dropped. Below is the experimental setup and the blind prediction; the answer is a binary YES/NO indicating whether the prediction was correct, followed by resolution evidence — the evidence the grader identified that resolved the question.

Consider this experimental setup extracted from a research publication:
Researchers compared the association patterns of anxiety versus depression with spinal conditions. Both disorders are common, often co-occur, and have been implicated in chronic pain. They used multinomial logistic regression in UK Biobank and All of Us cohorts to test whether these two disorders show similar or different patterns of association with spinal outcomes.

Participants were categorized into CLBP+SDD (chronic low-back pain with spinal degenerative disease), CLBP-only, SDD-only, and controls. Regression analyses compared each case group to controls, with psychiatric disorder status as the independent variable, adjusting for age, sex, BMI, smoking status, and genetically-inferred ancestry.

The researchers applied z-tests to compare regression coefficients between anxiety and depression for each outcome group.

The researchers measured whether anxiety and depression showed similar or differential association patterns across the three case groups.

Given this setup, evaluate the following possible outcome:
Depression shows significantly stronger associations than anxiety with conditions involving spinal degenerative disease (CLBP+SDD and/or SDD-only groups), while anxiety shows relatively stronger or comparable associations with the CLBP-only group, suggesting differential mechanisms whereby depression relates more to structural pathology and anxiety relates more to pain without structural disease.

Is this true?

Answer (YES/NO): NO